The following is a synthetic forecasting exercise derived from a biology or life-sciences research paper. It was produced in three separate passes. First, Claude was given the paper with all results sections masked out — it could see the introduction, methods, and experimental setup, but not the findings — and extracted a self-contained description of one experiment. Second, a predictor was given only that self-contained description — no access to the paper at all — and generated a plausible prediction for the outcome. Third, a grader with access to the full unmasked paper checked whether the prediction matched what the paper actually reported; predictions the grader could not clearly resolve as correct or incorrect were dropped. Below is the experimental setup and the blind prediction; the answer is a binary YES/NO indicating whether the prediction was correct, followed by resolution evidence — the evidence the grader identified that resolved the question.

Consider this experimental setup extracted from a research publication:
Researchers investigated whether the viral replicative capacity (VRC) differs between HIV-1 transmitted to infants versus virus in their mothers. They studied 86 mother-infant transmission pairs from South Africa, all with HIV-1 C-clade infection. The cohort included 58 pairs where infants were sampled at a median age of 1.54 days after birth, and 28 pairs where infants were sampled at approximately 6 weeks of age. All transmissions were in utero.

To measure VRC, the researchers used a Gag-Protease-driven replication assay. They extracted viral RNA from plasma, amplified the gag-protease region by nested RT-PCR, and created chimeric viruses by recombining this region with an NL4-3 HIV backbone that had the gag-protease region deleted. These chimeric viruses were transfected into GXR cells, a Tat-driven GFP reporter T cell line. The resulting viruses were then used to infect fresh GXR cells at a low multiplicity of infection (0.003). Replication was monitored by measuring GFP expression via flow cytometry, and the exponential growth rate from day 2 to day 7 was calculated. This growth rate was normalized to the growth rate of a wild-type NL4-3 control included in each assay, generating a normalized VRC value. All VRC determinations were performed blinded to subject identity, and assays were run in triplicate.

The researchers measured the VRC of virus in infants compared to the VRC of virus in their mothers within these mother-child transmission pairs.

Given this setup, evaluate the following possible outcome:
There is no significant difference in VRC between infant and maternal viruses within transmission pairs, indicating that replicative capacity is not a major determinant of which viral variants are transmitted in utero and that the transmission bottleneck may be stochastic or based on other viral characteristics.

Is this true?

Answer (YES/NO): NO